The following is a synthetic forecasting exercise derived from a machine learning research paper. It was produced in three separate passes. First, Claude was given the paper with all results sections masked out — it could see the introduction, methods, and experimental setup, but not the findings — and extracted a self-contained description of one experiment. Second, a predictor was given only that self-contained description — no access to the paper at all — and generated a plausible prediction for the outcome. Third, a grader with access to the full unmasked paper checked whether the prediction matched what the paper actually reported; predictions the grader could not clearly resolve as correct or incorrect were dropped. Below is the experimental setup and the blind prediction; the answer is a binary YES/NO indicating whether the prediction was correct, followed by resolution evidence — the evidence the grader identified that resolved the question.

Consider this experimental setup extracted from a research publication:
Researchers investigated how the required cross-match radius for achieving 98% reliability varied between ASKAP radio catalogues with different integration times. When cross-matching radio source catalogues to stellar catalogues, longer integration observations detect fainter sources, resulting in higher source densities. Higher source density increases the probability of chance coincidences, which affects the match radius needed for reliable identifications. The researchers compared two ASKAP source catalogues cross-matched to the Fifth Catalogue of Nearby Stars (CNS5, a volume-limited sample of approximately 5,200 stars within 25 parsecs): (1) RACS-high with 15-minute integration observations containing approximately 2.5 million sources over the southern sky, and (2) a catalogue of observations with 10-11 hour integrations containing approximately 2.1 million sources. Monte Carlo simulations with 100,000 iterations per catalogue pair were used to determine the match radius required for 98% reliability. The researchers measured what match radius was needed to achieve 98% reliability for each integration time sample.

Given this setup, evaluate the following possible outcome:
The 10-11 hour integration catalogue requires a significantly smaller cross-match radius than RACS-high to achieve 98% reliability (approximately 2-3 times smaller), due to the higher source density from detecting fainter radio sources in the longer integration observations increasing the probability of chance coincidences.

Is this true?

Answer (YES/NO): NO